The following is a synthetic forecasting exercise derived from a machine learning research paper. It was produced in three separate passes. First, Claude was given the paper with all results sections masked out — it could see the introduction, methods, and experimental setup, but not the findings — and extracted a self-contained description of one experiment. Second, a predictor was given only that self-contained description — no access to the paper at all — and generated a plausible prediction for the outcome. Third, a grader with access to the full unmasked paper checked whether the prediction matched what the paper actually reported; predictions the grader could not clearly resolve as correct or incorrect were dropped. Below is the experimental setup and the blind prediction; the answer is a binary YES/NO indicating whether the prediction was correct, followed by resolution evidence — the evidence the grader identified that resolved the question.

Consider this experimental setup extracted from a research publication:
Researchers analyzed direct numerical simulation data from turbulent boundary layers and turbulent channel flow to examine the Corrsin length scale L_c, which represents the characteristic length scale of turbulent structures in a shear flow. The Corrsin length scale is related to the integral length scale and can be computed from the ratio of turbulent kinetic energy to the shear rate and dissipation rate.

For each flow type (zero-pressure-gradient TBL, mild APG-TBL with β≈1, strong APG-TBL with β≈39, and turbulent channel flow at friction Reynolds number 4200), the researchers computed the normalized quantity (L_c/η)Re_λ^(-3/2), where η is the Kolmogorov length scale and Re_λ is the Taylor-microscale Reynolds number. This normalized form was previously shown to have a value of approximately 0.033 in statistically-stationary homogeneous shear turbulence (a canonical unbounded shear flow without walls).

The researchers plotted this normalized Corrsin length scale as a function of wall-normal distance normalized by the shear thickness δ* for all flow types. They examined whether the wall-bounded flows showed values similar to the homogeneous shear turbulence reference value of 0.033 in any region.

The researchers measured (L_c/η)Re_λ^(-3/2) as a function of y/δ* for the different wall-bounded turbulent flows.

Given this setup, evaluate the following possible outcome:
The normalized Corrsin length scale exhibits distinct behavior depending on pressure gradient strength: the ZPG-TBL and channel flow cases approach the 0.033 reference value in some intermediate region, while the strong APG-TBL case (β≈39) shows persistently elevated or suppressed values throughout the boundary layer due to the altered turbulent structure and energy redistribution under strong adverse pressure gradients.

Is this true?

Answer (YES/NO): NO